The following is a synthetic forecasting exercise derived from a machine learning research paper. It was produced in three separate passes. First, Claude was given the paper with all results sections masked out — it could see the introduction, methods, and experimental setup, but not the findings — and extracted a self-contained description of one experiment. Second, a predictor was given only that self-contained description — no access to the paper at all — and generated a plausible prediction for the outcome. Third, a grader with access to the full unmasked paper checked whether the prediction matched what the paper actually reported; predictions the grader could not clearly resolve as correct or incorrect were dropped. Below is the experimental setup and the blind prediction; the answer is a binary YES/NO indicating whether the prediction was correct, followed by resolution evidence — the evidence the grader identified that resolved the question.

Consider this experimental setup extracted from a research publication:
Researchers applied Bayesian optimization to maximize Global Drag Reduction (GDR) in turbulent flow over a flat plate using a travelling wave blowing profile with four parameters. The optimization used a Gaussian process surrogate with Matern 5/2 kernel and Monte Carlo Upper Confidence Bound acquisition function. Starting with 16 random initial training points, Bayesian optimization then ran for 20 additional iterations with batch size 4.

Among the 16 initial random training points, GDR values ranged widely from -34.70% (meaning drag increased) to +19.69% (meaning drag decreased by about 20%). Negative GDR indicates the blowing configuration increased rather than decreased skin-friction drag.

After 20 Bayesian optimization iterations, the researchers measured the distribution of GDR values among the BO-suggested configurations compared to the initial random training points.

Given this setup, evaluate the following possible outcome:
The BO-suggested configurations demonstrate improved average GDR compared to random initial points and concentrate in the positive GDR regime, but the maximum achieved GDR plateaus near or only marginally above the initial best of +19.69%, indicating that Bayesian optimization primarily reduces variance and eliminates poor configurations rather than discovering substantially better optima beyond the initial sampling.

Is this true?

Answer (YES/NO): YES